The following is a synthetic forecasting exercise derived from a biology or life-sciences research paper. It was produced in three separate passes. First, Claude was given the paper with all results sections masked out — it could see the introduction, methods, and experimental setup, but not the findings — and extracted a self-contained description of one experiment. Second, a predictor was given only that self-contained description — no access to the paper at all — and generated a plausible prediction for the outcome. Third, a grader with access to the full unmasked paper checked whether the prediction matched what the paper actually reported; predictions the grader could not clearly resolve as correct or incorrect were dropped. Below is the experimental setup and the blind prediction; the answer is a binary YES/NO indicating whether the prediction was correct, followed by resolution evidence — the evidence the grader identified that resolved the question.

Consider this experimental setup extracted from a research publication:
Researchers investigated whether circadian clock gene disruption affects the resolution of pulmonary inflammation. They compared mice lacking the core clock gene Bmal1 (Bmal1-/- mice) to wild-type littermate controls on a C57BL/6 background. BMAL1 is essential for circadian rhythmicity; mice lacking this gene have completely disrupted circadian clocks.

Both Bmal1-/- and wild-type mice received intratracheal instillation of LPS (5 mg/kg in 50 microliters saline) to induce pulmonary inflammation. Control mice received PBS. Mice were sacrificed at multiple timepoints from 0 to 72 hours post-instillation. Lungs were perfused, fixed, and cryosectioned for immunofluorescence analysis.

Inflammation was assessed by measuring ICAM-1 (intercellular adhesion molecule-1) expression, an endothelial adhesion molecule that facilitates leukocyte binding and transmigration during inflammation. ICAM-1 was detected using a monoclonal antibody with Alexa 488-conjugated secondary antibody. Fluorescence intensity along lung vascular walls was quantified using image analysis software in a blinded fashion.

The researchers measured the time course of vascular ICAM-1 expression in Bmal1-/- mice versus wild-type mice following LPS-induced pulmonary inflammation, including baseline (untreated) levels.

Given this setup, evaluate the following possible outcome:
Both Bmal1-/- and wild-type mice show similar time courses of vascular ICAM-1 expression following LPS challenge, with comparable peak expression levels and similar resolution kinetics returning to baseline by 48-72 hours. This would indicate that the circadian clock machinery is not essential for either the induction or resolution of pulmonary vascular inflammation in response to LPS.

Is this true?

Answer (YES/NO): NO